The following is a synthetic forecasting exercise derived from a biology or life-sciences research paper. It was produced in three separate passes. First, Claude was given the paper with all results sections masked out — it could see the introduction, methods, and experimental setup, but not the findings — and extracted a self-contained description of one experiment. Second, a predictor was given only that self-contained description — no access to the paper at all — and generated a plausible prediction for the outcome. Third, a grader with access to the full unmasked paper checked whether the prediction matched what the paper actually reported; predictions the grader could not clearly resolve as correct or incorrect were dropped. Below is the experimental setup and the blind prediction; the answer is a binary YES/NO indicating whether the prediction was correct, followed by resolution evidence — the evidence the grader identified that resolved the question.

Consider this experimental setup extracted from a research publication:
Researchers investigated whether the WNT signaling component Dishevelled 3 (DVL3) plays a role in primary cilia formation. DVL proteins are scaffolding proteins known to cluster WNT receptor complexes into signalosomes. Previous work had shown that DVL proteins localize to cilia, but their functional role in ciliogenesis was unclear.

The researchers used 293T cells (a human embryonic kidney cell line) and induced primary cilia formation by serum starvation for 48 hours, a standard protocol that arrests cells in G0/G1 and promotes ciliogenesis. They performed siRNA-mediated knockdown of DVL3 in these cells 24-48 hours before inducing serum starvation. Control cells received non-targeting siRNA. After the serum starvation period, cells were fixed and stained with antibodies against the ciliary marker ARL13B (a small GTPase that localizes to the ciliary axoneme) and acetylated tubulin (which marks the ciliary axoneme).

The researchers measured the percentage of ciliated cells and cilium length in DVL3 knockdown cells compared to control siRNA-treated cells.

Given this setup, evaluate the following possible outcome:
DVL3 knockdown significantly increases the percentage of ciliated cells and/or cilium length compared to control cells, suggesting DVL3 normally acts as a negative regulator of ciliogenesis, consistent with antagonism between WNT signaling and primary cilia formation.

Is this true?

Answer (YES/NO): NO